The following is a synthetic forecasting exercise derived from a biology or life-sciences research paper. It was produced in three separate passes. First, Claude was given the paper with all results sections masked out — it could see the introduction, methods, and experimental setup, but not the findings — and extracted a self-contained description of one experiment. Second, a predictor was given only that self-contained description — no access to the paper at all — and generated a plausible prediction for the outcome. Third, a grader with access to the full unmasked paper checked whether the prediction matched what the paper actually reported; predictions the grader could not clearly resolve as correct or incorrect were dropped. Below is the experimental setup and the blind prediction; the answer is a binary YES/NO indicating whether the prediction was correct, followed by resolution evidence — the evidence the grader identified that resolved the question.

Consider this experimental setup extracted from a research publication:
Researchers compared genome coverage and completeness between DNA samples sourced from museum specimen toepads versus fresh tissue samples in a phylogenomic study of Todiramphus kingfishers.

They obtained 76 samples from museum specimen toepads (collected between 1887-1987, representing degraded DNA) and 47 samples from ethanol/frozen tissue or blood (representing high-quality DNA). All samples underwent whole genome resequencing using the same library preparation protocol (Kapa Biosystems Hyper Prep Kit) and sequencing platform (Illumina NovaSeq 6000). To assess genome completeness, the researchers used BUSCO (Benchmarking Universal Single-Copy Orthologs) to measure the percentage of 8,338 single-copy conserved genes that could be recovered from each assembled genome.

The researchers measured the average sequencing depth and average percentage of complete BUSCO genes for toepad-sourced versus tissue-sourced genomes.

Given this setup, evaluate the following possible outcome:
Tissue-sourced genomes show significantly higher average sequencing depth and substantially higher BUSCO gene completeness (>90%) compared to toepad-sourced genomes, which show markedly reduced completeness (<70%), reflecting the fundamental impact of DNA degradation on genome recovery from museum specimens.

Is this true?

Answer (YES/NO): YES